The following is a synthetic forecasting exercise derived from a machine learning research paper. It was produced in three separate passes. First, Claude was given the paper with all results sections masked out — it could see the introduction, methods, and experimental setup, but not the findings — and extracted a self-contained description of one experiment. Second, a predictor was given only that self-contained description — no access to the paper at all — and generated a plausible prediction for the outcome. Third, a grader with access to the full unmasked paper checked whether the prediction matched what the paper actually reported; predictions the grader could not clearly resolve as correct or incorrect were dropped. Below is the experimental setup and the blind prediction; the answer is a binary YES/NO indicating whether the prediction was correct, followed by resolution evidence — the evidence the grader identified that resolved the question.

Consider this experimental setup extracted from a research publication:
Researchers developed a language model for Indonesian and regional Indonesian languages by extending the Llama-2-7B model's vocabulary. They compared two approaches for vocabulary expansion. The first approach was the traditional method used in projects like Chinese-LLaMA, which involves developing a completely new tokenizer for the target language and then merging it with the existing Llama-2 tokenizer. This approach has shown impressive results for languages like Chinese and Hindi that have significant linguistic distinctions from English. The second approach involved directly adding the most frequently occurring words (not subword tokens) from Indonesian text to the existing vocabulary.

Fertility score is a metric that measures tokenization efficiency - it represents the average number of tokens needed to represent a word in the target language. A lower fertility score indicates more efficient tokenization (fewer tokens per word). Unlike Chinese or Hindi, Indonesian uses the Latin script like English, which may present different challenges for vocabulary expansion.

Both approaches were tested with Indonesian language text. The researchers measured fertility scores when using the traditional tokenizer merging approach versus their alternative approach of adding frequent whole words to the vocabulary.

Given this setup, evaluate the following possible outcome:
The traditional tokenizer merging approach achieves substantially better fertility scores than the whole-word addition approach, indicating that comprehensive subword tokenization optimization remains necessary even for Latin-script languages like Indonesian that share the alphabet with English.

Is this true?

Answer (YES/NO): NO